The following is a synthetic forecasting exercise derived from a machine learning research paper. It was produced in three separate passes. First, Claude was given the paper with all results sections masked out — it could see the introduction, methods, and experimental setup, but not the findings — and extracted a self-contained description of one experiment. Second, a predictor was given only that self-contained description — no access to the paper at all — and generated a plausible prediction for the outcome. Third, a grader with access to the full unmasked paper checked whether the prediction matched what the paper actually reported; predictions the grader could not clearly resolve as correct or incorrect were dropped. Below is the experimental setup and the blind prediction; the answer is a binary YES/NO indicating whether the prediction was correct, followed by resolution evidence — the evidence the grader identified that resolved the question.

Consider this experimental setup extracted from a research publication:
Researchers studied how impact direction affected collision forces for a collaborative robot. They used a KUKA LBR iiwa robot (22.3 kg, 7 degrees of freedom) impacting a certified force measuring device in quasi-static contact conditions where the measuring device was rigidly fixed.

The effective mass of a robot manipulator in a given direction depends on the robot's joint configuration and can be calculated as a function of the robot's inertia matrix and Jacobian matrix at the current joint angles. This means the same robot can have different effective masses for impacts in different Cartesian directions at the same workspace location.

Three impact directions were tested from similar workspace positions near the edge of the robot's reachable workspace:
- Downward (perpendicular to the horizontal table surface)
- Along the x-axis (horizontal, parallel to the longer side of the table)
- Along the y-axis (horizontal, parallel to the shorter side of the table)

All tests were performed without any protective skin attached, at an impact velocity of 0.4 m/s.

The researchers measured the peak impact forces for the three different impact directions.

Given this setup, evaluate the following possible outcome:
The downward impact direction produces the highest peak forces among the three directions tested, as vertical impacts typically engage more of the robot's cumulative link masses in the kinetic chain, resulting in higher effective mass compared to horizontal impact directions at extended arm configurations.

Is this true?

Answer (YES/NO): NO